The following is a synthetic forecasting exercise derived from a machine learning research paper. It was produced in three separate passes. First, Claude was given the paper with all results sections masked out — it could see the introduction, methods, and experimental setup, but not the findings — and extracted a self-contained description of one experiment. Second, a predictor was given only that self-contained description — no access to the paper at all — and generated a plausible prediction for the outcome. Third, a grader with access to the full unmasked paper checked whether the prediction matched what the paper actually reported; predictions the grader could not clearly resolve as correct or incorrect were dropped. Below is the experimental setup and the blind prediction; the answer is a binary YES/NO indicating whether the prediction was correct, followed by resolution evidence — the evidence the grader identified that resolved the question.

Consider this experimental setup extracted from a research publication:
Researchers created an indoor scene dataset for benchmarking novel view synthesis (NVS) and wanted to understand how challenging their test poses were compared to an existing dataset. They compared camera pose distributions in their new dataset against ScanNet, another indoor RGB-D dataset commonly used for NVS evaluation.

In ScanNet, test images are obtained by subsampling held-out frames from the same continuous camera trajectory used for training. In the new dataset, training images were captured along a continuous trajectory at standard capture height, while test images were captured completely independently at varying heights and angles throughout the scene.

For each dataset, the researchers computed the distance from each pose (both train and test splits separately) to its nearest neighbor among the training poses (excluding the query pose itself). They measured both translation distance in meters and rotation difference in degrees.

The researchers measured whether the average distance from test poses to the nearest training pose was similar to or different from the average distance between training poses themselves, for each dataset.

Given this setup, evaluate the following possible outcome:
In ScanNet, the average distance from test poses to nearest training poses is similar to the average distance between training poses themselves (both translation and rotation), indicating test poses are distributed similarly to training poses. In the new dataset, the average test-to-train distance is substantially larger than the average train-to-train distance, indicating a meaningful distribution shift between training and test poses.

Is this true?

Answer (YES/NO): YES